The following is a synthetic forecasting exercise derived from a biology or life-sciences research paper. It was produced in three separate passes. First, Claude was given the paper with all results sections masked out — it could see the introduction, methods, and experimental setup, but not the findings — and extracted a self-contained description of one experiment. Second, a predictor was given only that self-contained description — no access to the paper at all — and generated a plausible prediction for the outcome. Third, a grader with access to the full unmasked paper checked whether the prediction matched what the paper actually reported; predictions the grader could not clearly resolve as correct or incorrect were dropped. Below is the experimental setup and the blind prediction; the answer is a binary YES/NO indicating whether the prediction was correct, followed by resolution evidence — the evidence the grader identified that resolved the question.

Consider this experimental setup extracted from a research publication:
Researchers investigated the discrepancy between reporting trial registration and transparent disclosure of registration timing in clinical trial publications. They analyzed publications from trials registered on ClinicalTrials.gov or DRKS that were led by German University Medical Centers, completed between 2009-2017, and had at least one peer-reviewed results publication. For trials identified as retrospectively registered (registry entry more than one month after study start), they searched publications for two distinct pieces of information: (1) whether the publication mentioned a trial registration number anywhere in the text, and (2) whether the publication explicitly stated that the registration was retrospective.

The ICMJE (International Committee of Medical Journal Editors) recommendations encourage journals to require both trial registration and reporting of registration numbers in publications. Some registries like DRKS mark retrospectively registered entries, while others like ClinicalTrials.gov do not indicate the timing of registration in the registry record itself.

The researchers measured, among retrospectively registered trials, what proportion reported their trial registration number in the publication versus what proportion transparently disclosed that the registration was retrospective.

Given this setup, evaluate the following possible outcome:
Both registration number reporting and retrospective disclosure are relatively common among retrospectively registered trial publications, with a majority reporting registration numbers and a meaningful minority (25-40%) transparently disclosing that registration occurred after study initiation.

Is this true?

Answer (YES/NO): NO